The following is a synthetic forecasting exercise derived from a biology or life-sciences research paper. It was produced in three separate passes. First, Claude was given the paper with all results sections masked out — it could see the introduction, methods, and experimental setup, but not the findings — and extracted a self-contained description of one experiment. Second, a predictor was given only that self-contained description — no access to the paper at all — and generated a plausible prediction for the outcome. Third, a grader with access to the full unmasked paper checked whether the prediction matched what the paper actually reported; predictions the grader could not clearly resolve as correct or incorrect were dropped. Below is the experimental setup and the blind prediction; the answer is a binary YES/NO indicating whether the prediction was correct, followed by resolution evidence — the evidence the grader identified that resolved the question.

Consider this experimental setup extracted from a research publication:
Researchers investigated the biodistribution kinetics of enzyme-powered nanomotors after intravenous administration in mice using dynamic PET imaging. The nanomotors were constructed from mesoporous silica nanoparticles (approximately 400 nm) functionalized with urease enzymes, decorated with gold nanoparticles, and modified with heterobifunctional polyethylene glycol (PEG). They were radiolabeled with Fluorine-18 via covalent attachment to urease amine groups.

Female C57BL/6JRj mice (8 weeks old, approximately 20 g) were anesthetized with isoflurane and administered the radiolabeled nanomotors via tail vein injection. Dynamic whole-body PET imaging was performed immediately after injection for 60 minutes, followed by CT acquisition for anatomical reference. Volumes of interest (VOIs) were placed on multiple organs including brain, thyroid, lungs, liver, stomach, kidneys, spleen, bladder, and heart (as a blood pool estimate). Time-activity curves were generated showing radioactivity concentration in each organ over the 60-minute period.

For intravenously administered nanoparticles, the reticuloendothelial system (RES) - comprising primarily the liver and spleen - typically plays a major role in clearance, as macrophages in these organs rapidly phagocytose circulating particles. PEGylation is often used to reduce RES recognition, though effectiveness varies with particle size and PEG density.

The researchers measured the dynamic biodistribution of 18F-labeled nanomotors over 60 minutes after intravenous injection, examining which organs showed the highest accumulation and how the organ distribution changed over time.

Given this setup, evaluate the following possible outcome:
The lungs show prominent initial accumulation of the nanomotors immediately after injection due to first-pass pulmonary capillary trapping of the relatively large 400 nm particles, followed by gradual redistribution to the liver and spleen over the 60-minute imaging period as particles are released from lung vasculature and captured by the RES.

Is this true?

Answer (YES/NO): NO